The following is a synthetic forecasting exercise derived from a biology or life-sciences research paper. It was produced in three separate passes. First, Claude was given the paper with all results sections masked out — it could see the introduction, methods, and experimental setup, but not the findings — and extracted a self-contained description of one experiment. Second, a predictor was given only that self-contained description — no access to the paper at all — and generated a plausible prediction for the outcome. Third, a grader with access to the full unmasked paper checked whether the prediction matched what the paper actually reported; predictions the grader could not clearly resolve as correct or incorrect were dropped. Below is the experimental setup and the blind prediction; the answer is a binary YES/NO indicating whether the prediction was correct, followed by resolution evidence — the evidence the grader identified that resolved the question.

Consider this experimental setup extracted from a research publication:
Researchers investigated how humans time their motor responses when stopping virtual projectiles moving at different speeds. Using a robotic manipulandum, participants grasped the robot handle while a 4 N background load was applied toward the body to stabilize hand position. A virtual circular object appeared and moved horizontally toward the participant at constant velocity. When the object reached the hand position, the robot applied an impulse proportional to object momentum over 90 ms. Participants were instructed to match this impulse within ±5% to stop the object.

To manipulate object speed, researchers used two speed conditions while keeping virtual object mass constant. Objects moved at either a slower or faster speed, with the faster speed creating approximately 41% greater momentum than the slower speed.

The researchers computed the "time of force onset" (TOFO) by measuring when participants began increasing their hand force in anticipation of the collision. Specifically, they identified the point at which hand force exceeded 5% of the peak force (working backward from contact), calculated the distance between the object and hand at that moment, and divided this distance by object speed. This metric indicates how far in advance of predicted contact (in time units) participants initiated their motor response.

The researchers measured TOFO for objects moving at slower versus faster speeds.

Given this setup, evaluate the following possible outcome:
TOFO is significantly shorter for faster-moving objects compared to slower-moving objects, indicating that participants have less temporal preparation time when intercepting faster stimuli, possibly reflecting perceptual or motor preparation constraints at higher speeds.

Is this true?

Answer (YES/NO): YES